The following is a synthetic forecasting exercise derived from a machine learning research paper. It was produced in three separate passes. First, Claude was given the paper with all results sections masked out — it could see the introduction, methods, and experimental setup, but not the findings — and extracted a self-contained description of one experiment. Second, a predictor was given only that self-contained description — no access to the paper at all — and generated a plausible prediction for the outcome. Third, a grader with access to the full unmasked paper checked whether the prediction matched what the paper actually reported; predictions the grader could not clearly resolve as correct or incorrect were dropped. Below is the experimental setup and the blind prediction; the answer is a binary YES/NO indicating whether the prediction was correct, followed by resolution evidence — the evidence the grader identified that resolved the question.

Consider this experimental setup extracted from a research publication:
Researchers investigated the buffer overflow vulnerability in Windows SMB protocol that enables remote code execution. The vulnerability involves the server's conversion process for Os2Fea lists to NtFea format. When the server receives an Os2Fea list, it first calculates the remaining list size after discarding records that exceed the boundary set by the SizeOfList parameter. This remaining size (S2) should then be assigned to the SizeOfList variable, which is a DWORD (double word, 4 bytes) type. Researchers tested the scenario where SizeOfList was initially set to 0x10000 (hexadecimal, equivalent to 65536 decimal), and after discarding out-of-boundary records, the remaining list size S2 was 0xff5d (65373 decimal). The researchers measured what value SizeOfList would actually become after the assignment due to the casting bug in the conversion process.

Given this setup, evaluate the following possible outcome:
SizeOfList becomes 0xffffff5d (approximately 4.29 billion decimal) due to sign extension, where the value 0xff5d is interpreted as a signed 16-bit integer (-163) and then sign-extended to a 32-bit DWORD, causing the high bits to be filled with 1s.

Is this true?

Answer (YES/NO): NO